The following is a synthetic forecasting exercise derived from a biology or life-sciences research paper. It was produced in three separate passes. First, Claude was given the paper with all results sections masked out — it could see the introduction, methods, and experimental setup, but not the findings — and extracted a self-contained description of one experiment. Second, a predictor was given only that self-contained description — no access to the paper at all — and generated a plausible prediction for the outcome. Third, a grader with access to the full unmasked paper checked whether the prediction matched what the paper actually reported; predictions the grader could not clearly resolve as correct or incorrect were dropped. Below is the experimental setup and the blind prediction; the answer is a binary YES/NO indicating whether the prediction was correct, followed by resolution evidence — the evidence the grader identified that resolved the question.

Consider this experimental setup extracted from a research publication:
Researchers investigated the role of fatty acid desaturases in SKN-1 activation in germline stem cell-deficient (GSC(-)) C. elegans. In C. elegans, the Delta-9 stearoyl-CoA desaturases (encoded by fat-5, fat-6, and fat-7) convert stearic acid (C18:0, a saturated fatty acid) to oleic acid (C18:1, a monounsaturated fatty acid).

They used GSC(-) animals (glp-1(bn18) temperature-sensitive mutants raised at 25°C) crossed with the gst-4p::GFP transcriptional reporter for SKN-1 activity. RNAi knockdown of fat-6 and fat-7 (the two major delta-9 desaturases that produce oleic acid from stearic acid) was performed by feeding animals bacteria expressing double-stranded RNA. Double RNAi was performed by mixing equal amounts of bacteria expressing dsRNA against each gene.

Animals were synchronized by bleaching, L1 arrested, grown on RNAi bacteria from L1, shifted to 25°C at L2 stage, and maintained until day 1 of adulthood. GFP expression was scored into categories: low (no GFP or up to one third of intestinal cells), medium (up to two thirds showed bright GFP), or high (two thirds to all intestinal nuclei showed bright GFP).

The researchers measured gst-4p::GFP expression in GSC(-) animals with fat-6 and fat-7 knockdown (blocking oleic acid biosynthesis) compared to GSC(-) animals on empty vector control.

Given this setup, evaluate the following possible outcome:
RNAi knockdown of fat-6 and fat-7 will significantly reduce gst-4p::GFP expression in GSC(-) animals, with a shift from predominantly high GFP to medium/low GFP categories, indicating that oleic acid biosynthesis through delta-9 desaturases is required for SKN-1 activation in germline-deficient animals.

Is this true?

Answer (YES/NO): YES